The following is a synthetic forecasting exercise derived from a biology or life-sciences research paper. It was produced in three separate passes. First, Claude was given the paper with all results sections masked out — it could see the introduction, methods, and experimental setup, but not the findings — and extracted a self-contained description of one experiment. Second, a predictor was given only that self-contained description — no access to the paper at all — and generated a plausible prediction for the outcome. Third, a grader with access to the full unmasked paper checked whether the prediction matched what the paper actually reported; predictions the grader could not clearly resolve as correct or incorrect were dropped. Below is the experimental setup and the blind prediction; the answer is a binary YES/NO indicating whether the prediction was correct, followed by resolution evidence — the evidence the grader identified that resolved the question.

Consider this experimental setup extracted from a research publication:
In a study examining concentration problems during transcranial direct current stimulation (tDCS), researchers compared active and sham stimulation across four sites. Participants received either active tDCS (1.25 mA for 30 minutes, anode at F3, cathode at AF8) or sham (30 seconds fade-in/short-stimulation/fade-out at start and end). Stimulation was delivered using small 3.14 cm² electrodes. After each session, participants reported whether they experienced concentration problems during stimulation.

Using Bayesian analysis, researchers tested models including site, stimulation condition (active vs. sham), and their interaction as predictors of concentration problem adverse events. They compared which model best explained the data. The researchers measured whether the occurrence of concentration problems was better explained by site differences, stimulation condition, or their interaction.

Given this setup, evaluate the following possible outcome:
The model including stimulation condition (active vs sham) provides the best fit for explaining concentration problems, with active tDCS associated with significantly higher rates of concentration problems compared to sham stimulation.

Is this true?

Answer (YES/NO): NO